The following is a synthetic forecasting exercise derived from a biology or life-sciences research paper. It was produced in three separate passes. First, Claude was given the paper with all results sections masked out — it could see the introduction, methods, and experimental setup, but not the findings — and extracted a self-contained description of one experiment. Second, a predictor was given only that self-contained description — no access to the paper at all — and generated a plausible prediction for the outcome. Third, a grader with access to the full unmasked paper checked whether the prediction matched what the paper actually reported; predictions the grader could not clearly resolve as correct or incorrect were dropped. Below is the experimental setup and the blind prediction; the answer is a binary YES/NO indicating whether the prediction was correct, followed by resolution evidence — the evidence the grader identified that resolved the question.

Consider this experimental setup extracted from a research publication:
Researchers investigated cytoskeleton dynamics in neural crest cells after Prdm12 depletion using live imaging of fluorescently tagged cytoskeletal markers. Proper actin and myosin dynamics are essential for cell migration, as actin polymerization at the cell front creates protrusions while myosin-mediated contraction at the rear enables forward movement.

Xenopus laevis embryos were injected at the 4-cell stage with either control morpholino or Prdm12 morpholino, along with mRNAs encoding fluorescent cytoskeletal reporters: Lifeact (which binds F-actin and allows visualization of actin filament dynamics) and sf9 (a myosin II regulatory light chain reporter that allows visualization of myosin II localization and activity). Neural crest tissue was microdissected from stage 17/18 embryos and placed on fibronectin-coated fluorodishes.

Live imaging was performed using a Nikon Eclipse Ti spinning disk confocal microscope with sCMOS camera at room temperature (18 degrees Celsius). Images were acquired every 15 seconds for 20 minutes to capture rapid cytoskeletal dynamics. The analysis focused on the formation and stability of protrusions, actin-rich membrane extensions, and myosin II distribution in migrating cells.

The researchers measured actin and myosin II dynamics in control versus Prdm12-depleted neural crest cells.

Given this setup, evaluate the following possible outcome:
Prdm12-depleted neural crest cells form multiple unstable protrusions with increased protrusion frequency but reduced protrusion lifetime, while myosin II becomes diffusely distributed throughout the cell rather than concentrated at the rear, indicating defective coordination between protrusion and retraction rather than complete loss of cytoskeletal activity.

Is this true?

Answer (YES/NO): NO